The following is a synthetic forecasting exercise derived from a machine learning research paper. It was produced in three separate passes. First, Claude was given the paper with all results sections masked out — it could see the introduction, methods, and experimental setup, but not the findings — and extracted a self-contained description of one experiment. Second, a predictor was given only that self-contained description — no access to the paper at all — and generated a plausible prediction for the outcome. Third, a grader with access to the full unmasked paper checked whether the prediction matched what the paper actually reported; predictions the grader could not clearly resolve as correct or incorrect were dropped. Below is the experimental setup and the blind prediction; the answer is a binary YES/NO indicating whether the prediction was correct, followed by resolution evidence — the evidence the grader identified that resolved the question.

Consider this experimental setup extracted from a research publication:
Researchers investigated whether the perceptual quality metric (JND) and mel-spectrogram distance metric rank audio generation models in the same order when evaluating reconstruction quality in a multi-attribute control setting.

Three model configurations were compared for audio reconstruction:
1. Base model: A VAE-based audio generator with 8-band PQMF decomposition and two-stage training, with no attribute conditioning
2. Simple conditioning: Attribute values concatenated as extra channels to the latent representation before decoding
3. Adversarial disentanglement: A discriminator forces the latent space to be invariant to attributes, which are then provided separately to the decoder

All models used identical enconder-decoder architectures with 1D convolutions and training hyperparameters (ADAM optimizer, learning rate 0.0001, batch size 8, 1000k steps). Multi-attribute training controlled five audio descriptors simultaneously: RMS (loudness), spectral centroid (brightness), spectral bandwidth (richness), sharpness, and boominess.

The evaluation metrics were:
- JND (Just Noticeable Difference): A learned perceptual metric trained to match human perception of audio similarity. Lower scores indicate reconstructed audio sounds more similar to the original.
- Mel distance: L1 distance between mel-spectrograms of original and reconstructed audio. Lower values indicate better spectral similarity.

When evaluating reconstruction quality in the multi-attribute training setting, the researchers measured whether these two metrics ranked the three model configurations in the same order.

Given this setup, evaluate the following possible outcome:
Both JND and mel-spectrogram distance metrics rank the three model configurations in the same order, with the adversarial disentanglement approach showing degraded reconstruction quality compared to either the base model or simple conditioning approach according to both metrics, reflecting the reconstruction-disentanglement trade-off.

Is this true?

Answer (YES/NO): NO